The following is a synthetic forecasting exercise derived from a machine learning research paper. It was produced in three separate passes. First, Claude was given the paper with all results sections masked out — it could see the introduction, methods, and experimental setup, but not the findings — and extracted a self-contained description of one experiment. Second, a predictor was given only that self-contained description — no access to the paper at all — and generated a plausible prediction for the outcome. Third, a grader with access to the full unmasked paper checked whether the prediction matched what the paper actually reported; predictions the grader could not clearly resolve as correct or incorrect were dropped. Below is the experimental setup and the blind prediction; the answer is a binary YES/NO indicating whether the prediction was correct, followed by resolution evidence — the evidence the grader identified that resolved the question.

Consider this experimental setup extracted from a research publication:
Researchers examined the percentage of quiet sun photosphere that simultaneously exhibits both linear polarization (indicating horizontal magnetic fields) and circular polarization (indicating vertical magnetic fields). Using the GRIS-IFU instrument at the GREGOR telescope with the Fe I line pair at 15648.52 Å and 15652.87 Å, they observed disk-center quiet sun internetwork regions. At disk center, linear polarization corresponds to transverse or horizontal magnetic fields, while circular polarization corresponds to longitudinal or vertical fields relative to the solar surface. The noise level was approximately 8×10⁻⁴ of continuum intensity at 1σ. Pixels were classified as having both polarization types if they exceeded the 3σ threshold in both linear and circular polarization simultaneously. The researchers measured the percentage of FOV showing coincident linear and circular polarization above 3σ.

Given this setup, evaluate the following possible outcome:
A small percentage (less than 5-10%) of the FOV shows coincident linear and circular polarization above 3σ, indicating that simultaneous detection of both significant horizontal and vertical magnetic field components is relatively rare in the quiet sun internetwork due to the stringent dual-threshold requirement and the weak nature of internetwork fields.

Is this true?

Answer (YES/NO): NO